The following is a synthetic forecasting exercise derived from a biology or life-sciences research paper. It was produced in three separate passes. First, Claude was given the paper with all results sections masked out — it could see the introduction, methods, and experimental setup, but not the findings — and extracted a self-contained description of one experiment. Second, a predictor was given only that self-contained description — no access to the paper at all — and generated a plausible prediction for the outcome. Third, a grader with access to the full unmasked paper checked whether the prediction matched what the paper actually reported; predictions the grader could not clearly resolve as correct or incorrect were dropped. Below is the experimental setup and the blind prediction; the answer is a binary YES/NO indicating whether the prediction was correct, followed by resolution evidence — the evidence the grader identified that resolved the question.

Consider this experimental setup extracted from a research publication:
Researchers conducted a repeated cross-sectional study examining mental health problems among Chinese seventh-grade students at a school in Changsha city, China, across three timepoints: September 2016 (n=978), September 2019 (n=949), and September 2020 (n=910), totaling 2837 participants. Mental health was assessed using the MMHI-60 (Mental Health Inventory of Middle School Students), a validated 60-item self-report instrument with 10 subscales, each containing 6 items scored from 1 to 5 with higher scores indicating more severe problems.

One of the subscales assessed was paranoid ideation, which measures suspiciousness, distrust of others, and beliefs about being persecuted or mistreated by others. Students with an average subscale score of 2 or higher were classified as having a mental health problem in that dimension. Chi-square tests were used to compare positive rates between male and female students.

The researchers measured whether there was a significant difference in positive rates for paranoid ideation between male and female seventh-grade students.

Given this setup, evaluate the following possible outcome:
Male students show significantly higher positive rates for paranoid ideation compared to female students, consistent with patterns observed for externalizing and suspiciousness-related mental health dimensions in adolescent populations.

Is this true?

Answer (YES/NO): NO